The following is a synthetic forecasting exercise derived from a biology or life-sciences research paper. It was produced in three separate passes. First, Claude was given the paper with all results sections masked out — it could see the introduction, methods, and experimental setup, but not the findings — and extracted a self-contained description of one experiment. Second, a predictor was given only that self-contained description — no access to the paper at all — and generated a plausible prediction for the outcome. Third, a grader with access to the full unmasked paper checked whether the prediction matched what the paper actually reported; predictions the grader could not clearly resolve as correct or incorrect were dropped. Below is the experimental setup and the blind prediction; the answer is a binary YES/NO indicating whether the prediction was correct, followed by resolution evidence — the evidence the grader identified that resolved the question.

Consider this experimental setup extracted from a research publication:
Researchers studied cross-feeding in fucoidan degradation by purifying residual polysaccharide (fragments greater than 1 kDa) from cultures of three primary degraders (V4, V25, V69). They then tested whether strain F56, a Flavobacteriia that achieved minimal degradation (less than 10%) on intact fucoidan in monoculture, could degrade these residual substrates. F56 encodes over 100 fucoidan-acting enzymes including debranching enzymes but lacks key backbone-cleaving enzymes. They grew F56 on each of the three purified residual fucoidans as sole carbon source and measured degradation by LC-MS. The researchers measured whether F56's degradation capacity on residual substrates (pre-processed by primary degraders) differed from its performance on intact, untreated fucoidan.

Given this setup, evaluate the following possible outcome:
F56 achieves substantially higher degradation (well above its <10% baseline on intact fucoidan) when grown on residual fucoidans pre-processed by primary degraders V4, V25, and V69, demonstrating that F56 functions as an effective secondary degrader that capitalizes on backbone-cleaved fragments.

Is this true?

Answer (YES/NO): YES